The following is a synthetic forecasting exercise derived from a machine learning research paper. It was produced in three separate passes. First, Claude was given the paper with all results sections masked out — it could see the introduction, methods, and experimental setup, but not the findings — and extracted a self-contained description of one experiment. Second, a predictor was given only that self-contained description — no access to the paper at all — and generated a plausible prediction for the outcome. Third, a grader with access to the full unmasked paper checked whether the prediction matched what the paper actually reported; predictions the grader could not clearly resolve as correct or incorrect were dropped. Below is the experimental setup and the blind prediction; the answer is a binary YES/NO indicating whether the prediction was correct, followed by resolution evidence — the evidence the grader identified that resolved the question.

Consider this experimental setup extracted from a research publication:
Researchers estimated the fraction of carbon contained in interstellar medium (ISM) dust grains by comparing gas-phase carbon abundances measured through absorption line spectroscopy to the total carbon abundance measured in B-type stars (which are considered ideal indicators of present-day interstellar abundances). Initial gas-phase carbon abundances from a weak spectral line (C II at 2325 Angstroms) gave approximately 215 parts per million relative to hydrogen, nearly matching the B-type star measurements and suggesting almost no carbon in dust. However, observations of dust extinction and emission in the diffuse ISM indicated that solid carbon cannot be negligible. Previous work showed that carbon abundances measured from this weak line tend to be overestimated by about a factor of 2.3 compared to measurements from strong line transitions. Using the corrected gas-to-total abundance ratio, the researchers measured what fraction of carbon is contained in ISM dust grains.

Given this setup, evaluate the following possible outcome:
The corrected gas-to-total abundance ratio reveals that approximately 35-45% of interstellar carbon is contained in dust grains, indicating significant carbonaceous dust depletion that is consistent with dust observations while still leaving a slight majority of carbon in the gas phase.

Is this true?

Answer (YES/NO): NO